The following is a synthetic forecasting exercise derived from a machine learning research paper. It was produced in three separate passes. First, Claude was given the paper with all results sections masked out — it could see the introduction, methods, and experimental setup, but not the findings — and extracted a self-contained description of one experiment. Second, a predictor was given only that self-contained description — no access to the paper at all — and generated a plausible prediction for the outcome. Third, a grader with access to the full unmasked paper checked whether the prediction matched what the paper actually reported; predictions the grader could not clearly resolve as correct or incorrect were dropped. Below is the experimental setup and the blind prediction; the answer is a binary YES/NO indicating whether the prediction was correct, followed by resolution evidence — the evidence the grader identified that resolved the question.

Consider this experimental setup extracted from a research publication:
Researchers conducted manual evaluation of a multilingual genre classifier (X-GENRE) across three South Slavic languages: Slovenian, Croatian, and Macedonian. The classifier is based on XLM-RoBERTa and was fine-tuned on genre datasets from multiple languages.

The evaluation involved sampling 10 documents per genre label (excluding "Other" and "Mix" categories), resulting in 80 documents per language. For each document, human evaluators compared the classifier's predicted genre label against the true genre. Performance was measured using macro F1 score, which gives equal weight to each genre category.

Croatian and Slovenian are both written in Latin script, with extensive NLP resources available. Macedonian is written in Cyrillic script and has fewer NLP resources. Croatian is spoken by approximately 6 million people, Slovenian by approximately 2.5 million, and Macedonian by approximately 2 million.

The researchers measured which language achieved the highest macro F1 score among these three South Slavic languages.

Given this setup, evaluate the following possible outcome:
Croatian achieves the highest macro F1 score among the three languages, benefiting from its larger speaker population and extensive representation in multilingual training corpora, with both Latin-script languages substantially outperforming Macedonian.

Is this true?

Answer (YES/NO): NO